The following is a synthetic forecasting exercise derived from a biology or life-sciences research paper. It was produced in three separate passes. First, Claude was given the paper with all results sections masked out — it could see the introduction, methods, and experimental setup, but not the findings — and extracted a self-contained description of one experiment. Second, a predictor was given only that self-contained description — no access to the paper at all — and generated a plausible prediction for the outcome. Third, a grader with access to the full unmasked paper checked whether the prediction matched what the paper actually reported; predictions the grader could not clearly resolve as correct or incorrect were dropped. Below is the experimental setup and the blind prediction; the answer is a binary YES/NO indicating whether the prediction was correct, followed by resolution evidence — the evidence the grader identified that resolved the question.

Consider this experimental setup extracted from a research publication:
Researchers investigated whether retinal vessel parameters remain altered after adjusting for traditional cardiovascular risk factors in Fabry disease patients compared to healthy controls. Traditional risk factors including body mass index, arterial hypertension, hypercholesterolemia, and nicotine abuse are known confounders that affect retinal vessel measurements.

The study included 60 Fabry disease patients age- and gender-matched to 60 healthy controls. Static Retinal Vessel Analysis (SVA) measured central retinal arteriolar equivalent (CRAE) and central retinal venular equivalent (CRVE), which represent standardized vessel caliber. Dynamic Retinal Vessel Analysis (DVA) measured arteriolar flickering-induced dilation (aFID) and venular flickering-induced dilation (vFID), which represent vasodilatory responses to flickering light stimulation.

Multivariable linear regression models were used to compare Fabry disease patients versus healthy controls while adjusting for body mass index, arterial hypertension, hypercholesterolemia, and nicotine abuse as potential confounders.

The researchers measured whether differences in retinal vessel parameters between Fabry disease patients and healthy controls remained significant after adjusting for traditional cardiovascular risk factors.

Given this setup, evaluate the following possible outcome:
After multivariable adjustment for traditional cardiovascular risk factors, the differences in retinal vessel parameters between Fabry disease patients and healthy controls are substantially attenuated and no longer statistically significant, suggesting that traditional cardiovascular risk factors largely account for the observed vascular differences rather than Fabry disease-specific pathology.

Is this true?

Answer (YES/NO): NO